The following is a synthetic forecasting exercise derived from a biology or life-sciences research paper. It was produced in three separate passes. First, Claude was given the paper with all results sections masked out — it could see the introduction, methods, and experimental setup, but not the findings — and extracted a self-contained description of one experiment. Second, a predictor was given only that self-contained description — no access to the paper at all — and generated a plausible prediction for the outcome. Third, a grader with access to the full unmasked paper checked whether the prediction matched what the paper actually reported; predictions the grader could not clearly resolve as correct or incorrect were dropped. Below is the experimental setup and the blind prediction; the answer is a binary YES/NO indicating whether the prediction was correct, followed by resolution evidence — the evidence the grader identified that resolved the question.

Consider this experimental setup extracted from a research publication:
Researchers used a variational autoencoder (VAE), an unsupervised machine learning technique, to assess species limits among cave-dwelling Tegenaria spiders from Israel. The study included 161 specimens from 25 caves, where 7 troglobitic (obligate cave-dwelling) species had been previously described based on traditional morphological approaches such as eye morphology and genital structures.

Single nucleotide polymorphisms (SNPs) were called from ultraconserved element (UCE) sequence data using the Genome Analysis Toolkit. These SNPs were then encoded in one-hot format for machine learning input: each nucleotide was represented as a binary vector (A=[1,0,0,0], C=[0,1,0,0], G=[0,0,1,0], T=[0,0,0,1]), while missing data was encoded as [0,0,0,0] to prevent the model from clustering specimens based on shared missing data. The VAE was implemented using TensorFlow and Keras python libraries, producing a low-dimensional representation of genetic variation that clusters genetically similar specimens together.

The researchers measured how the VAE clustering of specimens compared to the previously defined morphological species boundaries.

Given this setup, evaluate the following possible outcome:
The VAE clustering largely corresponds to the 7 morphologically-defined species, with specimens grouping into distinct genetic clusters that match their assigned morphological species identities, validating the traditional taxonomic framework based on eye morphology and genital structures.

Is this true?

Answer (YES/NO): NO